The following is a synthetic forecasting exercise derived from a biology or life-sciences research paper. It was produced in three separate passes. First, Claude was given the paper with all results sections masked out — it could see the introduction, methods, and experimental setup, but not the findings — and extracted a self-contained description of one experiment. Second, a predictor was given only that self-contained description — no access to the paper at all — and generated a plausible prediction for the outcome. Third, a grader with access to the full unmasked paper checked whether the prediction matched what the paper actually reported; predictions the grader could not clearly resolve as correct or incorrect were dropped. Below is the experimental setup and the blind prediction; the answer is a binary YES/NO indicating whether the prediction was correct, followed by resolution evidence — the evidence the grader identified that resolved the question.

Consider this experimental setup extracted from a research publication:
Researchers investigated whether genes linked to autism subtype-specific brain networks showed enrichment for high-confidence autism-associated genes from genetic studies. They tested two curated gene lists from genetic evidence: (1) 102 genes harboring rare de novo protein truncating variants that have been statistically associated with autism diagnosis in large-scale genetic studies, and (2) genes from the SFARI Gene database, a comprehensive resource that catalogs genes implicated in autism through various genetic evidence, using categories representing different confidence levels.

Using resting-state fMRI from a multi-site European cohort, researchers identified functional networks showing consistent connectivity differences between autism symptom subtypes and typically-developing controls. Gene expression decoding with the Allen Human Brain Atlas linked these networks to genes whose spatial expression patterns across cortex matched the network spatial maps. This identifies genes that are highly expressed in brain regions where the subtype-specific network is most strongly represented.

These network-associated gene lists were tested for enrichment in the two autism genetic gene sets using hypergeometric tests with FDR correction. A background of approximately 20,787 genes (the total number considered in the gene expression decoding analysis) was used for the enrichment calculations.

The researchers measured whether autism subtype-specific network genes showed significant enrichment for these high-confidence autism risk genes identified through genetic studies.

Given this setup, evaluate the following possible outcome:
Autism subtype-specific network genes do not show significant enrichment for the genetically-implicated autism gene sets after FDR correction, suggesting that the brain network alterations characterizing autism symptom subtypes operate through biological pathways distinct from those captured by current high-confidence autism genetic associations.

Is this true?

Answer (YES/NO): NO